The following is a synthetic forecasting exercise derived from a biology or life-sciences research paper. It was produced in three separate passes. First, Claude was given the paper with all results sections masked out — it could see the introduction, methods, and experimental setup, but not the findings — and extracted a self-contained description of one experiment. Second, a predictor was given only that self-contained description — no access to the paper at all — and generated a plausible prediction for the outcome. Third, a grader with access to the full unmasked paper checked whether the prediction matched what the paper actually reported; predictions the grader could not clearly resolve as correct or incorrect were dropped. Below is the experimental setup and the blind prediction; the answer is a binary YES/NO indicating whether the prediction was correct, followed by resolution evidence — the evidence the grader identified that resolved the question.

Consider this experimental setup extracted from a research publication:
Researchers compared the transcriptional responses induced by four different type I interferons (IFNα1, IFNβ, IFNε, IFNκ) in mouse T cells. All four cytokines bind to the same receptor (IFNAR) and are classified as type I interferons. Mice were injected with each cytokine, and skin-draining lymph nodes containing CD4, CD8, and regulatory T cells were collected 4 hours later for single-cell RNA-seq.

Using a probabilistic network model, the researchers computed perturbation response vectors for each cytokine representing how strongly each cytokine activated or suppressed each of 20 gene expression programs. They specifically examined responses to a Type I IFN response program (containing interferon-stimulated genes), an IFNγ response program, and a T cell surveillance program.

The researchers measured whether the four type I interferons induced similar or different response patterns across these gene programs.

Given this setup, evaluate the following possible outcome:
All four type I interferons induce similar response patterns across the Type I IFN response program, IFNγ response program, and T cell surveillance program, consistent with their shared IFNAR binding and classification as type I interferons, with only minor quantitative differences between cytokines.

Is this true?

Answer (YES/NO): NO